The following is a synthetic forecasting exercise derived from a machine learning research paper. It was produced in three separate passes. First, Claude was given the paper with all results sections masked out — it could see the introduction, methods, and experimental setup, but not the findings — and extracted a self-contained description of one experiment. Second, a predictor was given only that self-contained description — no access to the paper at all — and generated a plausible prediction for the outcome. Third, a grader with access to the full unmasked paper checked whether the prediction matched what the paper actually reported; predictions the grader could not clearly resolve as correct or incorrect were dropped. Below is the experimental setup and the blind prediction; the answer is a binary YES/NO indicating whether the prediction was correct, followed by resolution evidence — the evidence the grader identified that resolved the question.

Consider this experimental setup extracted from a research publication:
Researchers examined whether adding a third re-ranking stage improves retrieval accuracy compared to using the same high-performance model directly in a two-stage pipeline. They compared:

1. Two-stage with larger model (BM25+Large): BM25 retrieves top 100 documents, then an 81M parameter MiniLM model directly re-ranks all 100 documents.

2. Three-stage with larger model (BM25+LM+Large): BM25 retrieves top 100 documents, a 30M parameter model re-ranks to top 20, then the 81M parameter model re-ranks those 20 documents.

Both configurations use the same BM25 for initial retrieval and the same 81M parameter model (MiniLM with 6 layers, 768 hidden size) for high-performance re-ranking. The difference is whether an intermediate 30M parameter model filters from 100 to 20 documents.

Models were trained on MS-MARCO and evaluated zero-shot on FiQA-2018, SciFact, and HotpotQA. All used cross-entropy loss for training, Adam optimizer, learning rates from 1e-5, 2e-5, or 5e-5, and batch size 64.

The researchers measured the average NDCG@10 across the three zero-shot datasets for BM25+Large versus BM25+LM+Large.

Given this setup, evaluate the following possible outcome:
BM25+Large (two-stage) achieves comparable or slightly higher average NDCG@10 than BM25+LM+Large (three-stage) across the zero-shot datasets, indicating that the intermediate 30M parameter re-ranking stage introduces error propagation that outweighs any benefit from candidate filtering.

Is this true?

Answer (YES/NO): YES